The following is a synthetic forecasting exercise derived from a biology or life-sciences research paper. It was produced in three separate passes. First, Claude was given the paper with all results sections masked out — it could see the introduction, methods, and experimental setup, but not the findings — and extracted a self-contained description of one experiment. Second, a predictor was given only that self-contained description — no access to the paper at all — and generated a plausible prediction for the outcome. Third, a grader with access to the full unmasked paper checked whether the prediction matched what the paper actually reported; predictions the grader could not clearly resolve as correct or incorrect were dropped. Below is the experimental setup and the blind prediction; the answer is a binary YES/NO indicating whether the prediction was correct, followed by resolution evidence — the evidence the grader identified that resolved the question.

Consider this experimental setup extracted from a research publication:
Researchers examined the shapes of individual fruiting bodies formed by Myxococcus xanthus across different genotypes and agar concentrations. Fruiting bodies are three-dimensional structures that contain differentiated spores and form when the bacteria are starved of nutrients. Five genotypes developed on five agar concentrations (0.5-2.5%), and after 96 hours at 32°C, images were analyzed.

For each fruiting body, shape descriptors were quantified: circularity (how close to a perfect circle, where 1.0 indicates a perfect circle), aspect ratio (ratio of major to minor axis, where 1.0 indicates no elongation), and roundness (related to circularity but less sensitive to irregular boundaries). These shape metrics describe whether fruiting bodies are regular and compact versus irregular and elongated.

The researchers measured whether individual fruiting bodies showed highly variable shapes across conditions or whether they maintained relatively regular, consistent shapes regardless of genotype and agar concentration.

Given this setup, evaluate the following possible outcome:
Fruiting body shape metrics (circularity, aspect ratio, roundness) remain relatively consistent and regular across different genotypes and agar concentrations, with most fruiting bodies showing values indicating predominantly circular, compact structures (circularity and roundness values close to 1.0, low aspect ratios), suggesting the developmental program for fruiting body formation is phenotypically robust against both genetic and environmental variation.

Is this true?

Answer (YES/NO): YES